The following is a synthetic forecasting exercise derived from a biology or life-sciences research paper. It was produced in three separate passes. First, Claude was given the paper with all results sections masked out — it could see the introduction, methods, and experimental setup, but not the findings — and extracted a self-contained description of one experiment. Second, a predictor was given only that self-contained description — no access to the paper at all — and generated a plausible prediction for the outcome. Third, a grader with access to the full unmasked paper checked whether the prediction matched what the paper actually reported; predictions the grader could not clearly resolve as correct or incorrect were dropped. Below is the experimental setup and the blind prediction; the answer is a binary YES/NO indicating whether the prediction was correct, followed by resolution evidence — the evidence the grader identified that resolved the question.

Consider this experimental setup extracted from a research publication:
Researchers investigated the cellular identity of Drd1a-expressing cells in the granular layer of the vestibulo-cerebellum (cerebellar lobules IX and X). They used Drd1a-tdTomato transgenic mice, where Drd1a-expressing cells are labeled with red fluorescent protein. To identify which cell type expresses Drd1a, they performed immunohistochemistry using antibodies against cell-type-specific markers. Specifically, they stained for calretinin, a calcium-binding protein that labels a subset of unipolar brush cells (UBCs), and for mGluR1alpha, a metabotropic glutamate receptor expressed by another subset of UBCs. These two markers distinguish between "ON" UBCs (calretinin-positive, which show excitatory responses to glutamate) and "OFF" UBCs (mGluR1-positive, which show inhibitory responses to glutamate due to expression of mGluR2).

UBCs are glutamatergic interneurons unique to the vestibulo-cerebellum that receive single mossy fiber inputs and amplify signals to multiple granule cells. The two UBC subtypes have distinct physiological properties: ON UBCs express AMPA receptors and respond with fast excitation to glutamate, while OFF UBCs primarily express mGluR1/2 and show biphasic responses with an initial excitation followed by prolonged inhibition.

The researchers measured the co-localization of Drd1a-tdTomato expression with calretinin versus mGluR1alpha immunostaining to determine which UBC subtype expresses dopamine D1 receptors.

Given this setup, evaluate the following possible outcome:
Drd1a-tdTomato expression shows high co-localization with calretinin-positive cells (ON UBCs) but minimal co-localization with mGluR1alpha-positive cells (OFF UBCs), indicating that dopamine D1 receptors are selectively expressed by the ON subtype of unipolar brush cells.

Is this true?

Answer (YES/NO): NO